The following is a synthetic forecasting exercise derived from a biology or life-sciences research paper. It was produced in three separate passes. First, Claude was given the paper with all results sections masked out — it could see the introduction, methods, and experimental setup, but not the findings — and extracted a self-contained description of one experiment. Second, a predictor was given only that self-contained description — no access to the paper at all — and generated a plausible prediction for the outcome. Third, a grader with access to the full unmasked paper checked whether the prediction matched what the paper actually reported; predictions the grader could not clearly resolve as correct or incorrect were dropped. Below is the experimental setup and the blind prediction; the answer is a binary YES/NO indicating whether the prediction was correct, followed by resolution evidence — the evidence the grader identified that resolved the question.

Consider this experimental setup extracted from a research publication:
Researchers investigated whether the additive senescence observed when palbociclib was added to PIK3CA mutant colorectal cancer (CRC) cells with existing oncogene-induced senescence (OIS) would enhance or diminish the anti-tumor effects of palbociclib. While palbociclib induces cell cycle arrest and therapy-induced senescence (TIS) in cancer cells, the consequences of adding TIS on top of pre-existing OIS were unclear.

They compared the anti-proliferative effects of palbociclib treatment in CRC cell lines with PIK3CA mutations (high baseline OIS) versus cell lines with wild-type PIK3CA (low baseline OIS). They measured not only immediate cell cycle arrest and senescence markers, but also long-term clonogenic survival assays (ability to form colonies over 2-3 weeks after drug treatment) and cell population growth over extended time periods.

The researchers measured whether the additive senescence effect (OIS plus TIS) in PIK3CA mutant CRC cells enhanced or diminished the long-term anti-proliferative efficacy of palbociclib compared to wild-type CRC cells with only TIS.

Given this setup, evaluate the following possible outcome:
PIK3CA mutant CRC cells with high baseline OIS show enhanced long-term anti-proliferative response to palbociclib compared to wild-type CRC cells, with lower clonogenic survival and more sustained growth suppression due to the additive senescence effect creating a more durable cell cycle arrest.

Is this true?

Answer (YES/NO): NO